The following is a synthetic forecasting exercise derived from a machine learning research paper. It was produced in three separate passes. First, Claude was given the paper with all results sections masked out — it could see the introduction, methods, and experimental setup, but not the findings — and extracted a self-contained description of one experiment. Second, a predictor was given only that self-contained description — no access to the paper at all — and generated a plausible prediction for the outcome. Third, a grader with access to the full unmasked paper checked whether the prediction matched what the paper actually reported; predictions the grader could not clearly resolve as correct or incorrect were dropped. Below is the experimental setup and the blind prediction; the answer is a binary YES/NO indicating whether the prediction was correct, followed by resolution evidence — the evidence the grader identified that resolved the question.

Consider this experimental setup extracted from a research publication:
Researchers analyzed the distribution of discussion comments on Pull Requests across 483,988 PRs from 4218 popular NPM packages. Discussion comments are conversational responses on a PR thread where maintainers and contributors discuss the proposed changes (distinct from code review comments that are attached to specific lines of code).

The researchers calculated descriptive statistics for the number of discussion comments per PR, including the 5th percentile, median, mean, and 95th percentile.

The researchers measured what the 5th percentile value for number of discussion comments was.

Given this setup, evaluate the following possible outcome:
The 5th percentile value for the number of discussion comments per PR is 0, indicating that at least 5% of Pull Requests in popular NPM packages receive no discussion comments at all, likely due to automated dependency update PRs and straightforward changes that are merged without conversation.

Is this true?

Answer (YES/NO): YES